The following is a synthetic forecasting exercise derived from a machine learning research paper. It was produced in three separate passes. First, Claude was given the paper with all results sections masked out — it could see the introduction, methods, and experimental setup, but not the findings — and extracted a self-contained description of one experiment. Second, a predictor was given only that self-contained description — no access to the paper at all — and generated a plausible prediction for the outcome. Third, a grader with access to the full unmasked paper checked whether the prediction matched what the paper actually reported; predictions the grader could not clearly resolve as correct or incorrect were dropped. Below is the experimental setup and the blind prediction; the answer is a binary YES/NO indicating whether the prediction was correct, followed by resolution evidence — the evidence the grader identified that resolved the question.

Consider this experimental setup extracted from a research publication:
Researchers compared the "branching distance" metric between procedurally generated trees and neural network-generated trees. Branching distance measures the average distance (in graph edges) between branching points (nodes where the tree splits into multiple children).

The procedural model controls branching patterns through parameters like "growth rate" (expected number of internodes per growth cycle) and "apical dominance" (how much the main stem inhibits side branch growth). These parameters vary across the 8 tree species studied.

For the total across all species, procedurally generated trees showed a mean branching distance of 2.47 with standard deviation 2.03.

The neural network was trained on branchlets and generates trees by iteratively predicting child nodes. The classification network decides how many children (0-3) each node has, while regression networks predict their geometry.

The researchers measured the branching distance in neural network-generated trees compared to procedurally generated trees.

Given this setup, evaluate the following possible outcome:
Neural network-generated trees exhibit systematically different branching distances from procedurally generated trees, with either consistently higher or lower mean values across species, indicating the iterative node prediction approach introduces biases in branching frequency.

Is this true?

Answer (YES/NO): YES